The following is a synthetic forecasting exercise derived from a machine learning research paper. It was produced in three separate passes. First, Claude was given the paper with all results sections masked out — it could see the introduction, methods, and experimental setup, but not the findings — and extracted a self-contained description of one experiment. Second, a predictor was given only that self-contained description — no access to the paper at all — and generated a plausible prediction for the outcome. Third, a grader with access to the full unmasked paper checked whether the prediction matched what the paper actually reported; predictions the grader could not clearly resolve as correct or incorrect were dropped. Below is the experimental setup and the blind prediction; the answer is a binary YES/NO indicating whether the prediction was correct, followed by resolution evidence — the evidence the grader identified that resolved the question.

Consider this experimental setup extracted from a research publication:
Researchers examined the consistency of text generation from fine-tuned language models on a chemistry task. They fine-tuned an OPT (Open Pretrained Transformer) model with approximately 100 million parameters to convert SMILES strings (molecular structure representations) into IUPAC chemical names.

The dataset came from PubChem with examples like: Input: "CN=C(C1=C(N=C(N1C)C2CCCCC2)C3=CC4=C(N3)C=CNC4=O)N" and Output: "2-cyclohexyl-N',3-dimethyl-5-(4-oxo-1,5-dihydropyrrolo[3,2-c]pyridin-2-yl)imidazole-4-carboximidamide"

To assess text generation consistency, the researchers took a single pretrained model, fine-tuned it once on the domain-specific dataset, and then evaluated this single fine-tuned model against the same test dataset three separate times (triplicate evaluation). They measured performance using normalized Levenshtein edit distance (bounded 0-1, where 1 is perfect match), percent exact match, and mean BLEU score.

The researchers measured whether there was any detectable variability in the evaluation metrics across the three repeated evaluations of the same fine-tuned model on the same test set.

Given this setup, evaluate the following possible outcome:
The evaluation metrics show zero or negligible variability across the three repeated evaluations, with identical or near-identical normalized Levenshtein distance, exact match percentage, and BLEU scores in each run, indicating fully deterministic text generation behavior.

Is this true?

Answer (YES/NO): YES